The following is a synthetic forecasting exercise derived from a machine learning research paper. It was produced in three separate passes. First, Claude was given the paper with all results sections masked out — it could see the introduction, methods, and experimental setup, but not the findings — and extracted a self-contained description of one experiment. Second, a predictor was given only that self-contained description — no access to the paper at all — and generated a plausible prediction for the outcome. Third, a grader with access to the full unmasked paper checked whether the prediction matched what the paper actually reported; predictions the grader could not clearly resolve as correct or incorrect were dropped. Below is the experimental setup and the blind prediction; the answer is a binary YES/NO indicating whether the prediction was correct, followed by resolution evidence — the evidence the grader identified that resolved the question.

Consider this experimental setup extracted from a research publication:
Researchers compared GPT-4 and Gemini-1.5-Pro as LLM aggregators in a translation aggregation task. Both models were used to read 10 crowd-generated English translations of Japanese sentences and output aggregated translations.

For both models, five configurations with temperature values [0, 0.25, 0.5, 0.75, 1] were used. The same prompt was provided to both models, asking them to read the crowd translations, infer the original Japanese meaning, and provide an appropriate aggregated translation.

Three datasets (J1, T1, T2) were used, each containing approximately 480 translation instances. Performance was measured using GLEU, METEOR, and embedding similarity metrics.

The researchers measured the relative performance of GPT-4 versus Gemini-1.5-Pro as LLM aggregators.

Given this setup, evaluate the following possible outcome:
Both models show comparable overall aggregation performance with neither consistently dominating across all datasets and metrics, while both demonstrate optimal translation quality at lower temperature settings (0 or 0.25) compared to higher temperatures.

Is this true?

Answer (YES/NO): NO